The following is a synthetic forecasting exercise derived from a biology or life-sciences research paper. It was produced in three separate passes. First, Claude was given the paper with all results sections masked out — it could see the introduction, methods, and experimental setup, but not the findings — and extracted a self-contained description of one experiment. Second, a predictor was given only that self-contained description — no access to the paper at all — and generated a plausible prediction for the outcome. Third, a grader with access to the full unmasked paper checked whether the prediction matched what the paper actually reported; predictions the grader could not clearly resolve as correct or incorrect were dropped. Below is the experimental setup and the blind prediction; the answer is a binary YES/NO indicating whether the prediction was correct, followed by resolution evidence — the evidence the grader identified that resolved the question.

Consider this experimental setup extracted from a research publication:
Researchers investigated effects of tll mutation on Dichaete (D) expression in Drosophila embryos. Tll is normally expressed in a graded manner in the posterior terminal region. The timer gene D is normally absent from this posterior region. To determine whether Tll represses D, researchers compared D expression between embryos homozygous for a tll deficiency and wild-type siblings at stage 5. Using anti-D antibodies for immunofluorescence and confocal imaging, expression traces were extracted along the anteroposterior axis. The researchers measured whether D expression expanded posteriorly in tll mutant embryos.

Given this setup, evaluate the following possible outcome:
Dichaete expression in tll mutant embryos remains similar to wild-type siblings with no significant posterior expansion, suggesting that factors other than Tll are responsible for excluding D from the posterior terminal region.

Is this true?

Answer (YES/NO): NO